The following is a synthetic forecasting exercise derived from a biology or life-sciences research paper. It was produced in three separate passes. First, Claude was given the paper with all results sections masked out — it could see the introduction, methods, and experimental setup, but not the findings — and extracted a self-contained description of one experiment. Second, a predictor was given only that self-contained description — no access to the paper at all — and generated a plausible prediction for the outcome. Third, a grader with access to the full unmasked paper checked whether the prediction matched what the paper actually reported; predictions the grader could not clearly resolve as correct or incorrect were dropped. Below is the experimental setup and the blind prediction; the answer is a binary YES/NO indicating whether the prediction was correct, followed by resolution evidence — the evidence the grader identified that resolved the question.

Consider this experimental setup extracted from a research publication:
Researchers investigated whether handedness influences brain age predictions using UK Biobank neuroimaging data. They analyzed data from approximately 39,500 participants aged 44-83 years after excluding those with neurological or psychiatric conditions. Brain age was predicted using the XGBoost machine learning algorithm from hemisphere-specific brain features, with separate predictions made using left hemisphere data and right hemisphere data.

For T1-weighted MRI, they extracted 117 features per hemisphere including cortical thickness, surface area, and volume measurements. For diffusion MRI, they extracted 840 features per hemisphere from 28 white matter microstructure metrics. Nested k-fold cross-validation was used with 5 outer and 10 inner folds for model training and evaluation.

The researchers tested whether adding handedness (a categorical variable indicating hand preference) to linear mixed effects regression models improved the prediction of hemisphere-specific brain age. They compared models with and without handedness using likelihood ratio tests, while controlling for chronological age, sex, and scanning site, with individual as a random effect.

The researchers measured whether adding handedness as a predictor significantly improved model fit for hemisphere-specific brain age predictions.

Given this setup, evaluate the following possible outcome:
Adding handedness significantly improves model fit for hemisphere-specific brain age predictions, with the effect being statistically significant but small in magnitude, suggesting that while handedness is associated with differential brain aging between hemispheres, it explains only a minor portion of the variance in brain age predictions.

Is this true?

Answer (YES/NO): NO